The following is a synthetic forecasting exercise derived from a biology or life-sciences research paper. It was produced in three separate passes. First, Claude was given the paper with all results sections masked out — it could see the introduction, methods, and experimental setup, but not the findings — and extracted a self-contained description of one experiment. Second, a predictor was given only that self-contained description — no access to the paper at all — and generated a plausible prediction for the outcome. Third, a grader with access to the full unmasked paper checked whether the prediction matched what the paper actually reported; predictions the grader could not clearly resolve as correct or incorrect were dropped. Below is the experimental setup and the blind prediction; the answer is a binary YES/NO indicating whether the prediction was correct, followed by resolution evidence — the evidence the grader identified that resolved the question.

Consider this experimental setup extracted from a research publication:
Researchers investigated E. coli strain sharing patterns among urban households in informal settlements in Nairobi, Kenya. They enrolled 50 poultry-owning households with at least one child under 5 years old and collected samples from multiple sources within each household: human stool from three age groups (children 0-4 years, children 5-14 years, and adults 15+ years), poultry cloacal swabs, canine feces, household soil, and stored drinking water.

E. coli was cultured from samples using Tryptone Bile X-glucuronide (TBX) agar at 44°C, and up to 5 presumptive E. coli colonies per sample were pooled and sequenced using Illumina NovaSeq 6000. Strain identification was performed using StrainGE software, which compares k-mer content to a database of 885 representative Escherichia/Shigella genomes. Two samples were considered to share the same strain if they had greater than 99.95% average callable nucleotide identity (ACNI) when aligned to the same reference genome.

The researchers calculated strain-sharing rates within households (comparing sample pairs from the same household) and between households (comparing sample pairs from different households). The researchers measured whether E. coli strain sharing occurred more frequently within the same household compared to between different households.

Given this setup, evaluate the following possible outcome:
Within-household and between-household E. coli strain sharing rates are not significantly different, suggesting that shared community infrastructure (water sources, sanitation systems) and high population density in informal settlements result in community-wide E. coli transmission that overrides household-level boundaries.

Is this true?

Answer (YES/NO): NO